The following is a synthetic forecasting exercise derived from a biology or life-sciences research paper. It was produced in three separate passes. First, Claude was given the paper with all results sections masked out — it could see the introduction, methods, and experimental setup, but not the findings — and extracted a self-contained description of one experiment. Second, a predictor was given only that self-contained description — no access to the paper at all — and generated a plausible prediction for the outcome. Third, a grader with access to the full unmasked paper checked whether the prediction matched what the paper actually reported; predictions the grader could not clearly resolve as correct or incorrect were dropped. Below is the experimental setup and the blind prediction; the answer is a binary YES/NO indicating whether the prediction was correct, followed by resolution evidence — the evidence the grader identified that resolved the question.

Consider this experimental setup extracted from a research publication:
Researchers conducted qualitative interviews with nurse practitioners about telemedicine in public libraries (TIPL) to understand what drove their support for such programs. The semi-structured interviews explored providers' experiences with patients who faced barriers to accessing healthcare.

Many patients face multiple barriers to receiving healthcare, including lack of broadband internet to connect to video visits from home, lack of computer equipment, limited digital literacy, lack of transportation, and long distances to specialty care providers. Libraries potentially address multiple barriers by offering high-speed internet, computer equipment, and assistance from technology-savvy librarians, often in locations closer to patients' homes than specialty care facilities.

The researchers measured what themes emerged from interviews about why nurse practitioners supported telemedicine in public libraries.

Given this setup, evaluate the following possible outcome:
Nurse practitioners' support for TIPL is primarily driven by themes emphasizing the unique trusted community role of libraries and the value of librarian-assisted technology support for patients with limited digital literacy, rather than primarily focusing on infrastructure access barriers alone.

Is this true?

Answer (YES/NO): NO